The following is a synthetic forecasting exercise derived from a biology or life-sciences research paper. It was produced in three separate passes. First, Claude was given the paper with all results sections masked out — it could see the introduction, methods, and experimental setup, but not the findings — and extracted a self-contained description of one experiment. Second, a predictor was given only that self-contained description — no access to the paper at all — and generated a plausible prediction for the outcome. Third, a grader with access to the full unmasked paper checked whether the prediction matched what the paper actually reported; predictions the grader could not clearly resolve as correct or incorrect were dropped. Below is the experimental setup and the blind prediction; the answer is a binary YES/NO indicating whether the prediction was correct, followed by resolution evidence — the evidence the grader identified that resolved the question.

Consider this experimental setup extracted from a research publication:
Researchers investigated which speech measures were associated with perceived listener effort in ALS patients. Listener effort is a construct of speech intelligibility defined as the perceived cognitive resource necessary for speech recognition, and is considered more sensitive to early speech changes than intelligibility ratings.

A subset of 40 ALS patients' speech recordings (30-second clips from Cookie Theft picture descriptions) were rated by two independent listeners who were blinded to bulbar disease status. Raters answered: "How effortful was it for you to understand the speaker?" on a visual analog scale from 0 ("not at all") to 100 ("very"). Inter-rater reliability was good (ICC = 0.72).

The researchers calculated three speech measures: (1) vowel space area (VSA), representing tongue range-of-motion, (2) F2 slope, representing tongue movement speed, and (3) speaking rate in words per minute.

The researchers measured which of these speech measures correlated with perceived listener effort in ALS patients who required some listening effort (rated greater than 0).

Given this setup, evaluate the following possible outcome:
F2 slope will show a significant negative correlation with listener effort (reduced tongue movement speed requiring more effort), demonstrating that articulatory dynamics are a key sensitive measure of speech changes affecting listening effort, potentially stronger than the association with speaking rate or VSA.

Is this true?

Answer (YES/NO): NO